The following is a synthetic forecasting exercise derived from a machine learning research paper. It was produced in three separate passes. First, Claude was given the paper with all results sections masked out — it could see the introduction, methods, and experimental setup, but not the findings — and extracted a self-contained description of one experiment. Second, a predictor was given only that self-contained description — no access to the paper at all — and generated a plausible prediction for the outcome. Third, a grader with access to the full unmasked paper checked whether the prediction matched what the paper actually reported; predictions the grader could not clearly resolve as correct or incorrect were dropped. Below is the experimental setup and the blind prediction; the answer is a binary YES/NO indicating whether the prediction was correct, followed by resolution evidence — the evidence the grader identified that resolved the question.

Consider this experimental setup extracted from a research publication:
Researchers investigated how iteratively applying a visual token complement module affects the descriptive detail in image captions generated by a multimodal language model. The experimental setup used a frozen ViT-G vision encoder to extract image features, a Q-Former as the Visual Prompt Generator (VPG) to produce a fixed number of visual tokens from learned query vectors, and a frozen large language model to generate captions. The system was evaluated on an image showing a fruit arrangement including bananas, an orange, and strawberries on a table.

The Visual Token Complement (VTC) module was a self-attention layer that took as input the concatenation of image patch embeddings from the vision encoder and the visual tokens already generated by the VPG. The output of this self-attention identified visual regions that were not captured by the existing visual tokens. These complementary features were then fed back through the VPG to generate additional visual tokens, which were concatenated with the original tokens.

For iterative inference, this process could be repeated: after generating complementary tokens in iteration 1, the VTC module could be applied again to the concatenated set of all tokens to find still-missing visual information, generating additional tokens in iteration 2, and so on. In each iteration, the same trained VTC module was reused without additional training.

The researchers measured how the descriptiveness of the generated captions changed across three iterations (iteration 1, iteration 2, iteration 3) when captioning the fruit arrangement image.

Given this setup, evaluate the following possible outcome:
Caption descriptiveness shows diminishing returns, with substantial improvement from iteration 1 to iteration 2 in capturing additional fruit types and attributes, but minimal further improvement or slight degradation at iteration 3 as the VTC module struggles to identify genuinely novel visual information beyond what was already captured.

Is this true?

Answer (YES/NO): YES